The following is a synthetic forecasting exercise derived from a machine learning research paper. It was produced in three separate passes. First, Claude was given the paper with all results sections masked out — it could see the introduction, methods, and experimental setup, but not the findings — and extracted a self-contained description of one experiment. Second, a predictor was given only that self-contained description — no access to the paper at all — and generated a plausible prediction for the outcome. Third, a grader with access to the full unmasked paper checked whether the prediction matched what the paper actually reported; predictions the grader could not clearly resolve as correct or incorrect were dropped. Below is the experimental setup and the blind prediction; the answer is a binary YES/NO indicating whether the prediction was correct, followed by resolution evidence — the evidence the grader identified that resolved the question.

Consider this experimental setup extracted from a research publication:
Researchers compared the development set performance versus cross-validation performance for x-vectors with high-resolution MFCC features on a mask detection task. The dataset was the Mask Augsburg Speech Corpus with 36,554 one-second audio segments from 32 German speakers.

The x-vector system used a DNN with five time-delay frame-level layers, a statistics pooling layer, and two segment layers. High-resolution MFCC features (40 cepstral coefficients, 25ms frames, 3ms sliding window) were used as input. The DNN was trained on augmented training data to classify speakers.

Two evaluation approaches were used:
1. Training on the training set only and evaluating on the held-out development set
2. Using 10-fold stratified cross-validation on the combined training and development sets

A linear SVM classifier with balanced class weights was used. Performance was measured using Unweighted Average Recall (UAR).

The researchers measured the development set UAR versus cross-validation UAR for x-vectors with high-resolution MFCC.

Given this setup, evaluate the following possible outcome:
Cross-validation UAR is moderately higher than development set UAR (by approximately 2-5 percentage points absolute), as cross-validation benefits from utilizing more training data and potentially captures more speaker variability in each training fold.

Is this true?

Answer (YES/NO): NO